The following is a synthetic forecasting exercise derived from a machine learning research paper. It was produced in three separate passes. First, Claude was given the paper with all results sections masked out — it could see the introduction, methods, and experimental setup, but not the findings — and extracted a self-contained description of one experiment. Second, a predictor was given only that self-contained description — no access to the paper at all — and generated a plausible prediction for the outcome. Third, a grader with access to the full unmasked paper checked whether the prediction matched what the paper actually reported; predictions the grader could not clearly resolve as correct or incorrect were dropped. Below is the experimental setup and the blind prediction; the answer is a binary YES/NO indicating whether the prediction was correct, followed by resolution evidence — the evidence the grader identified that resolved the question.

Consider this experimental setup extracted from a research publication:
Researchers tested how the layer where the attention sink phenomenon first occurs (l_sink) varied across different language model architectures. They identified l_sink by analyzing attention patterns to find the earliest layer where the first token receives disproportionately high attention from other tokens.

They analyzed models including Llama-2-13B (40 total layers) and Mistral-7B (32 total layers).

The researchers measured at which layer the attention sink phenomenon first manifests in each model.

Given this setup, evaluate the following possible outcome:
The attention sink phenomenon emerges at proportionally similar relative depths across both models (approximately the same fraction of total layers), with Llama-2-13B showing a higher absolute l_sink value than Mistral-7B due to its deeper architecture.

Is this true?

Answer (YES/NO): NO